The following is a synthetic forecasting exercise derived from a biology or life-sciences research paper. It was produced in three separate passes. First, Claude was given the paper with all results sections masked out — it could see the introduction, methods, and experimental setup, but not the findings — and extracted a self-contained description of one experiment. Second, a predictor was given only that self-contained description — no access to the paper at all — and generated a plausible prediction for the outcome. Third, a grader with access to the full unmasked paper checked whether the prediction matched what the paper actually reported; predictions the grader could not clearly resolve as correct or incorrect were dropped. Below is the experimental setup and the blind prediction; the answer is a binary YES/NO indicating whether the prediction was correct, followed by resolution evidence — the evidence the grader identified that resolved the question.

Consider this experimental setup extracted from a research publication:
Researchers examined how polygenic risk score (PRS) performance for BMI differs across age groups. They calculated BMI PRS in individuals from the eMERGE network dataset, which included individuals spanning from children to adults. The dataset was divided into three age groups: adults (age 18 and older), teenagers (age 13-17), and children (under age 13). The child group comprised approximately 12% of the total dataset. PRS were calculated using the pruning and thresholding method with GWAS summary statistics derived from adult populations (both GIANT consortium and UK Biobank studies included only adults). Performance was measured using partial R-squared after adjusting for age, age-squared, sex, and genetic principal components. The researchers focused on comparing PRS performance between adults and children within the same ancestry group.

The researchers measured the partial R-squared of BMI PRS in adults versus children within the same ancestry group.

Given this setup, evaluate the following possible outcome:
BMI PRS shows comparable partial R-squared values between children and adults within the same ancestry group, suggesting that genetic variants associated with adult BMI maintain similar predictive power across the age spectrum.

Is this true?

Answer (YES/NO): NO